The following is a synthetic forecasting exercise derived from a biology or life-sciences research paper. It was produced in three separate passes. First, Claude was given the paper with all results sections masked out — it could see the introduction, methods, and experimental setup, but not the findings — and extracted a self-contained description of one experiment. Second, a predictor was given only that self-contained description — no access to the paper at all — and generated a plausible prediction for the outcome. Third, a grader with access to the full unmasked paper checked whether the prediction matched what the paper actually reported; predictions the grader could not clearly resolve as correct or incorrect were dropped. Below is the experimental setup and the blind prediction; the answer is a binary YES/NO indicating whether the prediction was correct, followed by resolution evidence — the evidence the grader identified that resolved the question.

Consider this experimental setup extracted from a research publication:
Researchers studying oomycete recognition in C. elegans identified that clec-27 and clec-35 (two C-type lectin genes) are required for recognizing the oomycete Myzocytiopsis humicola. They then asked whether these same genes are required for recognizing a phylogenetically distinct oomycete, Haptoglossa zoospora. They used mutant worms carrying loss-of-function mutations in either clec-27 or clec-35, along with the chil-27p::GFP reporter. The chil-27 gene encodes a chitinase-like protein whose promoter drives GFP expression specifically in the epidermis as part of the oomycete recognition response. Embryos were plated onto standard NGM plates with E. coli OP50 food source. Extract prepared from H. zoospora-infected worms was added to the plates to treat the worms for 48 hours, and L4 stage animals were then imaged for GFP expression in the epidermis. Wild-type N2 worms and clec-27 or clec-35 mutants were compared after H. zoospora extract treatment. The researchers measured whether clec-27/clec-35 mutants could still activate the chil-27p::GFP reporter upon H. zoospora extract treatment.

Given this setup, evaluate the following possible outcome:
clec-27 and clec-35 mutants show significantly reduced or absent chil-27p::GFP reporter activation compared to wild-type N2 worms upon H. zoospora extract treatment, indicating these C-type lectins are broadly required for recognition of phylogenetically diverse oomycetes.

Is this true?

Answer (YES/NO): NO